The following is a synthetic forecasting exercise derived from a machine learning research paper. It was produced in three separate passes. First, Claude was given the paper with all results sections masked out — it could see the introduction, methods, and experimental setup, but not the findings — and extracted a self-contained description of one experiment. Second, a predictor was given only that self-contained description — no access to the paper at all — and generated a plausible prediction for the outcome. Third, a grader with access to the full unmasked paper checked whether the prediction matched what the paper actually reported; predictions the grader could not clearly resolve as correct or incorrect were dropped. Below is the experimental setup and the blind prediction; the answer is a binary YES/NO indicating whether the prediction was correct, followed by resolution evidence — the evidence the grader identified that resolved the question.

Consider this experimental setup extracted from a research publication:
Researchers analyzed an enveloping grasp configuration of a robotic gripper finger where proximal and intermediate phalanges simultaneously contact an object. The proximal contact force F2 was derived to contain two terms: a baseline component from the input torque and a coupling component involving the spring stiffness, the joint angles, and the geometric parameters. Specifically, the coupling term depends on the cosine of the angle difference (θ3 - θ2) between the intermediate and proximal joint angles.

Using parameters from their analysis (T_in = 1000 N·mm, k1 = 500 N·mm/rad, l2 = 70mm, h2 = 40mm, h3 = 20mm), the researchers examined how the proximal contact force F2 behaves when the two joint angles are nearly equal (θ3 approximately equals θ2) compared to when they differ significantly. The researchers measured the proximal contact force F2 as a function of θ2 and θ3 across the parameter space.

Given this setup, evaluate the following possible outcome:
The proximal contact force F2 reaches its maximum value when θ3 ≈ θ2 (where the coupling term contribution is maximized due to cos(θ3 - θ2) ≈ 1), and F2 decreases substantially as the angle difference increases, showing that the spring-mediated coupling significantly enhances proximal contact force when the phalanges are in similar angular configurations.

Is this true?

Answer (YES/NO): YES